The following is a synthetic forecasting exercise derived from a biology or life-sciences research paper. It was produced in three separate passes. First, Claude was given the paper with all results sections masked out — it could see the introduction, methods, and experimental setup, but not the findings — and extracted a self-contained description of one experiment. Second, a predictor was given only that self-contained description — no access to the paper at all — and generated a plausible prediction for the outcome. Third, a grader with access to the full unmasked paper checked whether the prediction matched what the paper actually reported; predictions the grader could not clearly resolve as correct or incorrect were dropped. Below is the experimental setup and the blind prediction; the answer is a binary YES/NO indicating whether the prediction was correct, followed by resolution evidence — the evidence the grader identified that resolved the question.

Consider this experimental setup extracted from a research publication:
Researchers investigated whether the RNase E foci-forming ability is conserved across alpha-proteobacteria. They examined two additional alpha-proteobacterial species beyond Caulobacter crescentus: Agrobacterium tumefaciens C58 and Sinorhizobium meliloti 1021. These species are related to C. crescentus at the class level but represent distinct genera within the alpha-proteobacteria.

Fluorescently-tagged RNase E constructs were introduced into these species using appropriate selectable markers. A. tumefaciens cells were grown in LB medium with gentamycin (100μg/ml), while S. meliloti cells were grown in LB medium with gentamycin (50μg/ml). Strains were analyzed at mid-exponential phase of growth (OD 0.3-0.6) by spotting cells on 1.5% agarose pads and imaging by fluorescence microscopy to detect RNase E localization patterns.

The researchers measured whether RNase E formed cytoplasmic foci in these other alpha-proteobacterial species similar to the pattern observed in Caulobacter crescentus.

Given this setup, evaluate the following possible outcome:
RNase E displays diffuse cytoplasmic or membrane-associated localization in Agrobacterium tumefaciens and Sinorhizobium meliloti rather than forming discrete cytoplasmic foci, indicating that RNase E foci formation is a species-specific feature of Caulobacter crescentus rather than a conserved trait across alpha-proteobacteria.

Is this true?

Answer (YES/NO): NO